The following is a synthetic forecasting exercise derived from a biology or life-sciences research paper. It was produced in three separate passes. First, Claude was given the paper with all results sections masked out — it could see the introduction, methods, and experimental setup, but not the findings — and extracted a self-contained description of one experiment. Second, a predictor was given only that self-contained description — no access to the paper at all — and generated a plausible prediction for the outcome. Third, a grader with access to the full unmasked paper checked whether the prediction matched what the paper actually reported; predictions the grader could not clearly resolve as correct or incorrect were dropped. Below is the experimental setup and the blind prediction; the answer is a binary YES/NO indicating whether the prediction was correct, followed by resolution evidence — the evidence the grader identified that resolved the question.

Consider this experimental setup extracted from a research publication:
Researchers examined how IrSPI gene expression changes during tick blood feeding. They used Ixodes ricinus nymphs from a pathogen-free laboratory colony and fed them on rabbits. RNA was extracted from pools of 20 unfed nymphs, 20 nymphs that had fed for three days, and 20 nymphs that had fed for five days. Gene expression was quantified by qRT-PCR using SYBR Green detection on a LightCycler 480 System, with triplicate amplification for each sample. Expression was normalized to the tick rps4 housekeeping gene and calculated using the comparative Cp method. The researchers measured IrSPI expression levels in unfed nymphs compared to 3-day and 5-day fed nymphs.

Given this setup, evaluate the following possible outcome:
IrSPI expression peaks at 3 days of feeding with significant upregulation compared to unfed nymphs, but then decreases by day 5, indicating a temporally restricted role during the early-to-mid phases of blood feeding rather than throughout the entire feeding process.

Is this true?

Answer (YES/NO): NO